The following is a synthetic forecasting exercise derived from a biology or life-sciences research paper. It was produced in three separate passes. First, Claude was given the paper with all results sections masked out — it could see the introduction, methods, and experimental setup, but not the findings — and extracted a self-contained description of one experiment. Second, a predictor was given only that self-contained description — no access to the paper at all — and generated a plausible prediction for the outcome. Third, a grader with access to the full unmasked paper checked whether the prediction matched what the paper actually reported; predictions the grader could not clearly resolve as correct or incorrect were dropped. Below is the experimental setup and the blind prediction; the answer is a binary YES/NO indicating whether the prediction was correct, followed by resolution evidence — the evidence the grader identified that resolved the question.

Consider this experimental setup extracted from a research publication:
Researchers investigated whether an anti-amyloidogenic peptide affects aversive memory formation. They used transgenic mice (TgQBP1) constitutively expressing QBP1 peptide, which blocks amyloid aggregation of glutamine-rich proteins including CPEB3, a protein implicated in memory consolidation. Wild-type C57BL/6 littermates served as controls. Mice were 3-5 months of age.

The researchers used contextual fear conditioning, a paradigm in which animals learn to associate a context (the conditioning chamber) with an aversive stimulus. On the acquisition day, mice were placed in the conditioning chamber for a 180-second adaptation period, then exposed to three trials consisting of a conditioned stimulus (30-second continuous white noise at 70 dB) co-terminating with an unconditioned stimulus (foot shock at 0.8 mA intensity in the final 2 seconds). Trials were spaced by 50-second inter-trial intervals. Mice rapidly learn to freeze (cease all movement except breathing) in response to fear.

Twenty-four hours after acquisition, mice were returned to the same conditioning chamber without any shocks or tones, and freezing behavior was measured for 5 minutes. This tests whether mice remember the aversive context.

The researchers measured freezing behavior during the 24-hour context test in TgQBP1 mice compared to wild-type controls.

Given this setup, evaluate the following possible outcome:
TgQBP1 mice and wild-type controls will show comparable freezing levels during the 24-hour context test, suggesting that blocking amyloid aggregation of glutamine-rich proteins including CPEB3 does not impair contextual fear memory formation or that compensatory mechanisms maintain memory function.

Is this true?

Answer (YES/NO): NO